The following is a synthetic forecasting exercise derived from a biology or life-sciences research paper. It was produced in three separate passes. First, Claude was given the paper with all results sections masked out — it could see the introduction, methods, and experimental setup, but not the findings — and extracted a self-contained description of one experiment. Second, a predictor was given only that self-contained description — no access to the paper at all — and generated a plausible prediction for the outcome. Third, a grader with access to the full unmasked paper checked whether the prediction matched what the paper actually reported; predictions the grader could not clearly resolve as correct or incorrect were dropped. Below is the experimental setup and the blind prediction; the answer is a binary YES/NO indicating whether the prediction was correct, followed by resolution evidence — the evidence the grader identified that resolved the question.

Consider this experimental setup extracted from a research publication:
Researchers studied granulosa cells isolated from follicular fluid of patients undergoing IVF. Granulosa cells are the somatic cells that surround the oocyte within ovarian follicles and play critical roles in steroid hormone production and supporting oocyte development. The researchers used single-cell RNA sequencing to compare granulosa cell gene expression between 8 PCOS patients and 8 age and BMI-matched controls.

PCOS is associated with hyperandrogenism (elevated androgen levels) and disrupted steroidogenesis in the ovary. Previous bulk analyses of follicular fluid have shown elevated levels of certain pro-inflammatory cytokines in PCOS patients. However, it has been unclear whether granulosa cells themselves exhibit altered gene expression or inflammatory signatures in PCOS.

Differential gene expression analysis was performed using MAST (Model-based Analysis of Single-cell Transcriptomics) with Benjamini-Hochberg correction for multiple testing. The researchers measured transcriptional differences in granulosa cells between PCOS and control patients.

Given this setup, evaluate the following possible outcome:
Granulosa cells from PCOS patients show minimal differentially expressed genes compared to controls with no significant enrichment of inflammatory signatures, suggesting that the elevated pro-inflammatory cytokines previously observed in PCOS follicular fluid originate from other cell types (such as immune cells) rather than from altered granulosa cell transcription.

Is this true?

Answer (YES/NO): YES